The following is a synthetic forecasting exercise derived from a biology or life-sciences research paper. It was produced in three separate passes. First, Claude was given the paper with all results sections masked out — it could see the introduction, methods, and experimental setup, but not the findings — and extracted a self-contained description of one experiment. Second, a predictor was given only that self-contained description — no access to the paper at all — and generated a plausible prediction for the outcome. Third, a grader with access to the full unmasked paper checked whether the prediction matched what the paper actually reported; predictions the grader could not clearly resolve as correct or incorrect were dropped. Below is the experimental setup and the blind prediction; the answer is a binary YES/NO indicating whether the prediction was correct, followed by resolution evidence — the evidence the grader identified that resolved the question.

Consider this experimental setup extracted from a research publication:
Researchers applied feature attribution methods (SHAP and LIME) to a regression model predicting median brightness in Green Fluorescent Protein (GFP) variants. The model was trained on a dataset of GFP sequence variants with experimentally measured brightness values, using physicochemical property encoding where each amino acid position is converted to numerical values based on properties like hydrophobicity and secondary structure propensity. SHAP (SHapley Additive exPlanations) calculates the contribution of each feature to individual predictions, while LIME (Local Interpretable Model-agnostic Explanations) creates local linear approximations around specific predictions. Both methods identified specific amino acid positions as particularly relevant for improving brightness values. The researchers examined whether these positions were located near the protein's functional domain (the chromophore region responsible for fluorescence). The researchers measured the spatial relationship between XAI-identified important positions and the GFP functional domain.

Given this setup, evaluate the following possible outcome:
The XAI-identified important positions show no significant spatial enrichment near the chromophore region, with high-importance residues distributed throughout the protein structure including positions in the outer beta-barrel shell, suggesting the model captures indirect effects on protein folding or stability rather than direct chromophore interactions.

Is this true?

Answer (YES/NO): NO